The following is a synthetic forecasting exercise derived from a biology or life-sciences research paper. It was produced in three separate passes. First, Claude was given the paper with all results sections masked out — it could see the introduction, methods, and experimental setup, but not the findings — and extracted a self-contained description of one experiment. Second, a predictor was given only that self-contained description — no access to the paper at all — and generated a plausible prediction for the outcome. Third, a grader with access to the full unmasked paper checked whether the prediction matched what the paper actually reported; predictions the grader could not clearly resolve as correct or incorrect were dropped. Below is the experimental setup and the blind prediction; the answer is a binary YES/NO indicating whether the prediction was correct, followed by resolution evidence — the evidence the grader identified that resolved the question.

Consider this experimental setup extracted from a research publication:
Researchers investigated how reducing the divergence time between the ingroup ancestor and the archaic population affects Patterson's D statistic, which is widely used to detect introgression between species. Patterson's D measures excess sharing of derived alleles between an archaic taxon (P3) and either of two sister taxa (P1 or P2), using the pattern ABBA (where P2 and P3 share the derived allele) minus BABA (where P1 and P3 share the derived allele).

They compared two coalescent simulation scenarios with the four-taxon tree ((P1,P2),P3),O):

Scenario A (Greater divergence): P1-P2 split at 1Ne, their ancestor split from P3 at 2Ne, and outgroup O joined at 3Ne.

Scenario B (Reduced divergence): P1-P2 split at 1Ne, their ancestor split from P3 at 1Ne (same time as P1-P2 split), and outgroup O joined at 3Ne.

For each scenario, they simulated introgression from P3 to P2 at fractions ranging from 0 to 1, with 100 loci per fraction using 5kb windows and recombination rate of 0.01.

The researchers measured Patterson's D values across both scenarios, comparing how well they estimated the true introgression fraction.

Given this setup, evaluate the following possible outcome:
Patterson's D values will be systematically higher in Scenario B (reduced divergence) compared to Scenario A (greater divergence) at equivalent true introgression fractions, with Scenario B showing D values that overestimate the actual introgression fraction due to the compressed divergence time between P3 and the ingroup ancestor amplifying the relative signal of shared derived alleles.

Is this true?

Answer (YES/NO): NO